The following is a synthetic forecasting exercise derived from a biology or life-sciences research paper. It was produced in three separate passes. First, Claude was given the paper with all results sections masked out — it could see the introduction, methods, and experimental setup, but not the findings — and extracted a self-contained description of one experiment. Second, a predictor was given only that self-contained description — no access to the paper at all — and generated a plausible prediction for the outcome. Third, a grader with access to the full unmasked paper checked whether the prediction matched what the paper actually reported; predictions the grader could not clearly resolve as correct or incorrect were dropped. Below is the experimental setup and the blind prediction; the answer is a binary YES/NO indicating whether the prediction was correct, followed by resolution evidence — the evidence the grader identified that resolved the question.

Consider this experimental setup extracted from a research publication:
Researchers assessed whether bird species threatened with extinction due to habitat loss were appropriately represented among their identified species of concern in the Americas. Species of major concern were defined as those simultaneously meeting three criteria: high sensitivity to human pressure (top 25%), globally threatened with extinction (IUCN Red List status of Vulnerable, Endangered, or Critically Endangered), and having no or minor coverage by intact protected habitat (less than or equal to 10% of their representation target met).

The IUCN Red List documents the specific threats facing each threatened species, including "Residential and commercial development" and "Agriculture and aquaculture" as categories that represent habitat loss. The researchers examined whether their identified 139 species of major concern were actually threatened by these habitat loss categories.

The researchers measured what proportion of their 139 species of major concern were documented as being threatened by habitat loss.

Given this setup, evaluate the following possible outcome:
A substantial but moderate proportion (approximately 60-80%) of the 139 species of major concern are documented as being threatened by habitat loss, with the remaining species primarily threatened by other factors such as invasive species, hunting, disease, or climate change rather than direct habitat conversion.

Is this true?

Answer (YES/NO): NO